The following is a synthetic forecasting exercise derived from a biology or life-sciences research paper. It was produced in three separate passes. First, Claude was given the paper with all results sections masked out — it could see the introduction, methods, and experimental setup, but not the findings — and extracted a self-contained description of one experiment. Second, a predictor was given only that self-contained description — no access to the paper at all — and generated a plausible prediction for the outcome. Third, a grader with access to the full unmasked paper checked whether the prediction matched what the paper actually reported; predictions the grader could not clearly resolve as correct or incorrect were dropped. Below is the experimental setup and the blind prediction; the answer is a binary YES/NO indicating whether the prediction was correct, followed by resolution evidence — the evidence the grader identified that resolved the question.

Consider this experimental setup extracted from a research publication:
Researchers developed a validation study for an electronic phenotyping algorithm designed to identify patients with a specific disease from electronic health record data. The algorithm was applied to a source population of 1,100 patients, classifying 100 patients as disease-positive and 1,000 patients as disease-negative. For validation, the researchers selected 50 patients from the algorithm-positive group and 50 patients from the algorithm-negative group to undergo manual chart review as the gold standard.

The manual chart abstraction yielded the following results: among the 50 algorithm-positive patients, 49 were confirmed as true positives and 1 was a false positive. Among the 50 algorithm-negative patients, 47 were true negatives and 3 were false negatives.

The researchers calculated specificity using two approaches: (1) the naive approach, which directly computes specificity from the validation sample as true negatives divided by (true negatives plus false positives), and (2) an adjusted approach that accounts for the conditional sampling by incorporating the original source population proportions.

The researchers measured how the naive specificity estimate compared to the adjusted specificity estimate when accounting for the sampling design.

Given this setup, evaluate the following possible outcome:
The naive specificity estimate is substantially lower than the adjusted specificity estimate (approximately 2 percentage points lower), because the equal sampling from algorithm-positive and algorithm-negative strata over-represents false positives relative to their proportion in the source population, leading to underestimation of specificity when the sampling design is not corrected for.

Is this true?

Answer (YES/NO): YES